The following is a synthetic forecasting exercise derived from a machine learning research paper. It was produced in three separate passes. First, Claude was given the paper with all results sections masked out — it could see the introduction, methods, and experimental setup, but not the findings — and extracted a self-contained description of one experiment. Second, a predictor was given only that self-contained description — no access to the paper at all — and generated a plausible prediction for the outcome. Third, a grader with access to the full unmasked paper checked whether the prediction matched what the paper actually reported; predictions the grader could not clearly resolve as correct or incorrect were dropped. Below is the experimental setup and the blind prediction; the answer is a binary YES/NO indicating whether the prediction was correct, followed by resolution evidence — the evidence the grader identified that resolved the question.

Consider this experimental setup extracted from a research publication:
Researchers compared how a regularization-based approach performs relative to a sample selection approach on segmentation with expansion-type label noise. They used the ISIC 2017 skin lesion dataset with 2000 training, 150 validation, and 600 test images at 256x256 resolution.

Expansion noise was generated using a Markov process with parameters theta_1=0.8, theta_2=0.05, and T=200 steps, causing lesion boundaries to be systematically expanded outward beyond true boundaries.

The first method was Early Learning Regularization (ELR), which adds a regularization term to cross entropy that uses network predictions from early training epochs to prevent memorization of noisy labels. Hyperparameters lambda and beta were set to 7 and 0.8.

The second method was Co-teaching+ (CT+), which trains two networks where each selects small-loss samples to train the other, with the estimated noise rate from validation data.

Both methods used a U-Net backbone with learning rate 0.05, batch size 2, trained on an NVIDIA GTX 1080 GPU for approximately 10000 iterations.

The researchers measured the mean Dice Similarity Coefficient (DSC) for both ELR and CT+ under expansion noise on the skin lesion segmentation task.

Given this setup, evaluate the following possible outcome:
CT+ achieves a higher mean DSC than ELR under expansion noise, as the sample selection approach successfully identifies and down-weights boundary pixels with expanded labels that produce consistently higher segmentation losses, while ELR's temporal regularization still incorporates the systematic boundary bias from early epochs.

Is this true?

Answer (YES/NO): NO